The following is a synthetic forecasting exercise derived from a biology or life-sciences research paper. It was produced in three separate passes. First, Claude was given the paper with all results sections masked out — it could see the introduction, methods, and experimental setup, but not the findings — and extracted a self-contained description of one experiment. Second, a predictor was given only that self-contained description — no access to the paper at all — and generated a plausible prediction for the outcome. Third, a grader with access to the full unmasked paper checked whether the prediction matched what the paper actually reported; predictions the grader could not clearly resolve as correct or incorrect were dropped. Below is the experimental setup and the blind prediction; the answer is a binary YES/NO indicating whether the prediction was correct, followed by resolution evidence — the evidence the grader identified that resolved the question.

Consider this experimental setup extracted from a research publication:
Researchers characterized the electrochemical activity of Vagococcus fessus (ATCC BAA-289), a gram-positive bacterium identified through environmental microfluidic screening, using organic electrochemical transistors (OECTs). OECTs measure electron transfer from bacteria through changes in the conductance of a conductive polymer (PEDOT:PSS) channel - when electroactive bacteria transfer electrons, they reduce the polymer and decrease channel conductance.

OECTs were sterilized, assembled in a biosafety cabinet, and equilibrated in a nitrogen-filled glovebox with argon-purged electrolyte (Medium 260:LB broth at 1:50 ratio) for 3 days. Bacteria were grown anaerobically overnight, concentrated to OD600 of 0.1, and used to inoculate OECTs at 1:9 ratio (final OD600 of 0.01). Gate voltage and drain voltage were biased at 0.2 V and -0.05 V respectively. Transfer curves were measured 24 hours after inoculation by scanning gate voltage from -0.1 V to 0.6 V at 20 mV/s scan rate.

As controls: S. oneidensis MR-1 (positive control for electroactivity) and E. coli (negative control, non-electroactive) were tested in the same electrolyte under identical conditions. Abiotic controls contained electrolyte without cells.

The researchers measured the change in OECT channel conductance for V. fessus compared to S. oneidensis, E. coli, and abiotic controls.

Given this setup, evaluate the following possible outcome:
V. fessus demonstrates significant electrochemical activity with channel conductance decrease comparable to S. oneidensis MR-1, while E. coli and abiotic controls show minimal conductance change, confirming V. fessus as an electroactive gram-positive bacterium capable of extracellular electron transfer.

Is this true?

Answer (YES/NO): YES